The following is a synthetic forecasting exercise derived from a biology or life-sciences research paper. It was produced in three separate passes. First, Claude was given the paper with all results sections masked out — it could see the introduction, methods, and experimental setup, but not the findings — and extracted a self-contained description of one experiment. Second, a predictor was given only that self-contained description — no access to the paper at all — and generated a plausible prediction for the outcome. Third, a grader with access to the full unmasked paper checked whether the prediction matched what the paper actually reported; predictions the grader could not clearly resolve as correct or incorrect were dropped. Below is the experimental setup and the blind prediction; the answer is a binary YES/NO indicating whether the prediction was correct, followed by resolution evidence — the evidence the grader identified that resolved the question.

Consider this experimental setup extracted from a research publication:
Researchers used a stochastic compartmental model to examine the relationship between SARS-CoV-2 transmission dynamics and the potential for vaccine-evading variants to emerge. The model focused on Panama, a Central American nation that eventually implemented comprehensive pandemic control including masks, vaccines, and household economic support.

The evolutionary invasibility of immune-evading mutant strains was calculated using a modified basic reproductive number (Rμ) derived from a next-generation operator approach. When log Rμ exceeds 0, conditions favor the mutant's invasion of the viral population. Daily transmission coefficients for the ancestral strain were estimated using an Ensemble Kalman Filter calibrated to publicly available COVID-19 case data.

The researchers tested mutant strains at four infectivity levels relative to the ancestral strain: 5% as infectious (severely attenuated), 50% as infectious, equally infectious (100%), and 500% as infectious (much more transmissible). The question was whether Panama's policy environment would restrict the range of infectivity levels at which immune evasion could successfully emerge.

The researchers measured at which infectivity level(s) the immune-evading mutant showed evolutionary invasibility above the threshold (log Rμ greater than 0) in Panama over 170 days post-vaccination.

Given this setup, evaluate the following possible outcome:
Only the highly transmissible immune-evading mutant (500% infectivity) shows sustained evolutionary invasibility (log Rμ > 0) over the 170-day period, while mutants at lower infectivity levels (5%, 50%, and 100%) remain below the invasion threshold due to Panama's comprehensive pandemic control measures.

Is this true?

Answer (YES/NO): YES